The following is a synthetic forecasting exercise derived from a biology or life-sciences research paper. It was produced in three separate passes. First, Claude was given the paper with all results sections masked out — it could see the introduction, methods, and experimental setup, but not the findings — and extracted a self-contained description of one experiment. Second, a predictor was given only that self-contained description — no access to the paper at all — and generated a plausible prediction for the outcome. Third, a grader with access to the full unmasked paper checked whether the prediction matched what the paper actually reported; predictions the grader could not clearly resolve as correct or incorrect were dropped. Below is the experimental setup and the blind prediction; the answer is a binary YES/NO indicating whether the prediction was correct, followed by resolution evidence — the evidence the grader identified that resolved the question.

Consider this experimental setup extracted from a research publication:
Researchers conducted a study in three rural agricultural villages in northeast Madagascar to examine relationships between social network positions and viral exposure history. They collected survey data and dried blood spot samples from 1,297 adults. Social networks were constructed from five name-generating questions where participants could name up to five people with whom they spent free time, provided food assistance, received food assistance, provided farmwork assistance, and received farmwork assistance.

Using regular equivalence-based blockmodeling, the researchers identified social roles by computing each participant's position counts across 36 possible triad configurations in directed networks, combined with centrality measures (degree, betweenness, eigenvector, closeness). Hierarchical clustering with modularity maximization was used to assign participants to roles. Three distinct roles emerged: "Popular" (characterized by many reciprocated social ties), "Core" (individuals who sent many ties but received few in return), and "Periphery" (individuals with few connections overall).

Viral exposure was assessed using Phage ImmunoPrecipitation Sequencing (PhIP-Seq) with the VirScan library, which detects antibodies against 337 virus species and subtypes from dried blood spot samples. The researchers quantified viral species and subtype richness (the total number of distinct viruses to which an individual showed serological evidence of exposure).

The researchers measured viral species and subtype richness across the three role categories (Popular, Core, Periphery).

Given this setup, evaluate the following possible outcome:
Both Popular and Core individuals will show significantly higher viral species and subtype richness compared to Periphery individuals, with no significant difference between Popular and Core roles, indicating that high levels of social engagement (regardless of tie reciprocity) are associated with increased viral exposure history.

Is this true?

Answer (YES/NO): NO